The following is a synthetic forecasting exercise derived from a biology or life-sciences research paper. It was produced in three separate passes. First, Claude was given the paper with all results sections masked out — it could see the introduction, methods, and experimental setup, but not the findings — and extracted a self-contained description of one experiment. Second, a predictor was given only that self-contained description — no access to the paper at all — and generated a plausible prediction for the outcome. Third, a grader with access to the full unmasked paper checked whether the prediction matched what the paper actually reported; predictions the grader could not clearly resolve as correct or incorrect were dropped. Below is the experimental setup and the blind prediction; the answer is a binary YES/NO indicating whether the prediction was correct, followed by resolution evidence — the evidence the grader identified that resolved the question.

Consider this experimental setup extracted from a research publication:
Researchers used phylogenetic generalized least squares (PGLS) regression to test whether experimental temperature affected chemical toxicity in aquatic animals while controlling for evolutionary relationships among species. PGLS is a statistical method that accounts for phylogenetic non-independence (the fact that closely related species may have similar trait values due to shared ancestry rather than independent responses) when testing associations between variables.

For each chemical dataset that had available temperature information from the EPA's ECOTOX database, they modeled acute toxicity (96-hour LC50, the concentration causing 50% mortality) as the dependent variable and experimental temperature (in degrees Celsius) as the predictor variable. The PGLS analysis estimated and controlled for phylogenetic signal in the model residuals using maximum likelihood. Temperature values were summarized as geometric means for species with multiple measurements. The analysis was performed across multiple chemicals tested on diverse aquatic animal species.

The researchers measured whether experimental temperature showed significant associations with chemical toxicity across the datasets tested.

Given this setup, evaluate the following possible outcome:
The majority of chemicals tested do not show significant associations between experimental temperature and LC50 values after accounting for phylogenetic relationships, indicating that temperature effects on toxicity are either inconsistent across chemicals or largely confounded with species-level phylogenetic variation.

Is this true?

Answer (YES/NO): YES